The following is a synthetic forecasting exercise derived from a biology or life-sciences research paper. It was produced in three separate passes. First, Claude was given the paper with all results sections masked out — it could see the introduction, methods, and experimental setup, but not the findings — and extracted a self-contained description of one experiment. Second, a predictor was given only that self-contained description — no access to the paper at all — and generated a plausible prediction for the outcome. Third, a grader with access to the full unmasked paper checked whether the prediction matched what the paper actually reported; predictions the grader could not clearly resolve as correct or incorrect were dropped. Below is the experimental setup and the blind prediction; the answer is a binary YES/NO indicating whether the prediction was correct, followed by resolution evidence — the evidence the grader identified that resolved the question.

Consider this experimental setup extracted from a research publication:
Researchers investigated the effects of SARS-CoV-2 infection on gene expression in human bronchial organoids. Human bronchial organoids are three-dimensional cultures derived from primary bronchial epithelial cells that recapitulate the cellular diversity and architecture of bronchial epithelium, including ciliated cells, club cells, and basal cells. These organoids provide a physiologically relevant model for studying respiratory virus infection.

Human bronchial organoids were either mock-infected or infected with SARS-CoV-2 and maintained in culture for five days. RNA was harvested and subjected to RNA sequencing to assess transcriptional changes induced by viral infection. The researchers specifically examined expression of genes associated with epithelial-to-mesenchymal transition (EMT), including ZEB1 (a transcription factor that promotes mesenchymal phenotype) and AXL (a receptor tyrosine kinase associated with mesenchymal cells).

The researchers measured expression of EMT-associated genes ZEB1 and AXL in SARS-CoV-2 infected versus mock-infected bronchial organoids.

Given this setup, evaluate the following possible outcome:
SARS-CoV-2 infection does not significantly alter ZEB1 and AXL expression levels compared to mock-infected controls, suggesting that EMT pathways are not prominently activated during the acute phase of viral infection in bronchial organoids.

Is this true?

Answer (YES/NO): NO